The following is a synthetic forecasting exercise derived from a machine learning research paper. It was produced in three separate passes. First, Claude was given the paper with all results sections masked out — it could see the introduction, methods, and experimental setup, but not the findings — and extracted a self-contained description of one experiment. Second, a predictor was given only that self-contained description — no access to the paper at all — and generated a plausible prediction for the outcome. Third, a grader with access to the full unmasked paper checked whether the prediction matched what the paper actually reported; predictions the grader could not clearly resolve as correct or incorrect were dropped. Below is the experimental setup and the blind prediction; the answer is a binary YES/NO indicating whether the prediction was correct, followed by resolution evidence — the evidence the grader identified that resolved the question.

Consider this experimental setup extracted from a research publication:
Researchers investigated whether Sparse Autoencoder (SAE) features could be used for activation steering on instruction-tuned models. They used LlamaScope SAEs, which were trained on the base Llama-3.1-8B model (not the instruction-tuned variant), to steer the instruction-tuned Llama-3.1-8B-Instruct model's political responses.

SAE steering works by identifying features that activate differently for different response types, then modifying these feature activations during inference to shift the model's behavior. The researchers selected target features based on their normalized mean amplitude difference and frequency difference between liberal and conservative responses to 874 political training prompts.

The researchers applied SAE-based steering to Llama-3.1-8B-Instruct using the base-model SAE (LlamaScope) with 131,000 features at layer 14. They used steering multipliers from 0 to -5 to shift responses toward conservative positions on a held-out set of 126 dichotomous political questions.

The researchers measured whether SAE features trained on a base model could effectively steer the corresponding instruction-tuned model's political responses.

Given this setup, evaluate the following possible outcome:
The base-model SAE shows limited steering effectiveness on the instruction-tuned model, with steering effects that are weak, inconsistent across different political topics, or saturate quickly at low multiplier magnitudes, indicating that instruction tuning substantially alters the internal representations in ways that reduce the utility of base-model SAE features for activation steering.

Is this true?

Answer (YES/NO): NO